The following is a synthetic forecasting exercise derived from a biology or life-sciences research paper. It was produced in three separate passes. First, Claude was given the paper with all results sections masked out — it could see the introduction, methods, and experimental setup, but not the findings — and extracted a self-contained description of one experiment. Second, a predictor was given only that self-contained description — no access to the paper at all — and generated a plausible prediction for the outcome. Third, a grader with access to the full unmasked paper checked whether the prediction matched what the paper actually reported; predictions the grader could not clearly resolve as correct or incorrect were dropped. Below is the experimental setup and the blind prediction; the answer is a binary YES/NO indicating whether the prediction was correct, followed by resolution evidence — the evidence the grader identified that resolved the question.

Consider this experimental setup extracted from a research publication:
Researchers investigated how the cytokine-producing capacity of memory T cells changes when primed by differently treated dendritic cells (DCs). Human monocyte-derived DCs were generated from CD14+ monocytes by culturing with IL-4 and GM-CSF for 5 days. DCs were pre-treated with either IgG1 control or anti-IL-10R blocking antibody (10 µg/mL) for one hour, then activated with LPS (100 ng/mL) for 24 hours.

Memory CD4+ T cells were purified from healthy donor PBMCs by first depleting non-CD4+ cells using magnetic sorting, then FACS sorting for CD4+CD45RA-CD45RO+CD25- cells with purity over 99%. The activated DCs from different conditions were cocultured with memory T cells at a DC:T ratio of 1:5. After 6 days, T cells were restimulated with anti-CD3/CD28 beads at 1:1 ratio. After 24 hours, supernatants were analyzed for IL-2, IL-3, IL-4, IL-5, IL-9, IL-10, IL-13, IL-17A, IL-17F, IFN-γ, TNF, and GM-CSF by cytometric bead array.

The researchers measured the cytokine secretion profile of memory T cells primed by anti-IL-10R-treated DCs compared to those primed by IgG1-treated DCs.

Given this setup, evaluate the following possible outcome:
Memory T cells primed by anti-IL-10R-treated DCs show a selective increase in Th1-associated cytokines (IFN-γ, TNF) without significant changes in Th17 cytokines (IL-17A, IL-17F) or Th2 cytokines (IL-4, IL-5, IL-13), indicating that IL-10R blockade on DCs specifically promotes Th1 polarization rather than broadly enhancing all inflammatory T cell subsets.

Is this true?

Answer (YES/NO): NO